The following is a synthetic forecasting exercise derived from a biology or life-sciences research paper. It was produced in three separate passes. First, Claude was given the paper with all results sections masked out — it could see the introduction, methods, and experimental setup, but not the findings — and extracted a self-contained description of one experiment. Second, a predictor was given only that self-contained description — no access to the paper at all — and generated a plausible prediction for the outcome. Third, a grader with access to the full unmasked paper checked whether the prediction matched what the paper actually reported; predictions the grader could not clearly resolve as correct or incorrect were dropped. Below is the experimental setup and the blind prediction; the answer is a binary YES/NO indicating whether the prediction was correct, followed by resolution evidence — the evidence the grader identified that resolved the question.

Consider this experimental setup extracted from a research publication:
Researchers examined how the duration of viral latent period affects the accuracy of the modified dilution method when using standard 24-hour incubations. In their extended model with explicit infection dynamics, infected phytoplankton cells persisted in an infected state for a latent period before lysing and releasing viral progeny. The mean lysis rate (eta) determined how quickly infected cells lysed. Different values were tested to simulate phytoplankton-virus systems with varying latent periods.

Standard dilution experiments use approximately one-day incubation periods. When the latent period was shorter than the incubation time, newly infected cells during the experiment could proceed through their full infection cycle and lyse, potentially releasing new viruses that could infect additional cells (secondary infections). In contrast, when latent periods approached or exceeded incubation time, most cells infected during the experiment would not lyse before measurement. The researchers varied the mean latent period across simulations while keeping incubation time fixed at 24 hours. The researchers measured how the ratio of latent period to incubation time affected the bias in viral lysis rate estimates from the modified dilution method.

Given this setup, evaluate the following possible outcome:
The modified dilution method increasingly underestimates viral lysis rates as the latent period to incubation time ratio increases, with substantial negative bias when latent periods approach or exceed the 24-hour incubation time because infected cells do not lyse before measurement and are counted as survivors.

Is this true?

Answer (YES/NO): YES